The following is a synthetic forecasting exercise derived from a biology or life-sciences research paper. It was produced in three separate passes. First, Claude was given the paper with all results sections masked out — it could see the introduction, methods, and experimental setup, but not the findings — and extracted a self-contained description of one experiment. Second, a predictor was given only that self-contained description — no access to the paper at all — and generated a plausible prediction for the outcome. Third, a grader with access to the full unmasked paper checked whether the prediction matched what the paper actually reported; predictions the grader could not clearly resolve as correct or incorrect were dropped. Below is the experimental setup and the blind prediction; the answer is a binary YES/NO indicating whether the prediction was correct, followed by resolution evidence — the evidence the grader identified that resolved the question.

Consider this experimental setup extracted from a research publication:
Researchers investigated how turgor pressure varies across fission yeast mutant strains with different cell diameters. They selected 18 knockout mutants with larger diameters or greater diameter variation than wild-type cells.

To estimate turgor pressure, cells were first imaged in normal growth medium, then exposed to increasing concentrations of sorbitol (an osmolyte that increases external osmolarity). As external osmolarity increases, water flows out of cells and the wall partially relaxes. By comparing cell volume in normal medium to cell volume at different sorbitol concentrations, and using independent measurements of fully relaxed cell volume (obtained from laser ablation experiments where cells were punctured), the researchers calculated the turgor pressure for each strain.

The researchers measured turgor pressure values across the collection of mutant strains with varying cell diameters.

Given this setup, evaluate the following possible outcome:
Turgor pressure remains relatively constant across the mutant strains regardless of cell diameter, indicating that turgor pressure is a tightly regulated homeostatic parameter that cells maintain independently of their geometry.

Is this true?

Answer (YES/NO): YES